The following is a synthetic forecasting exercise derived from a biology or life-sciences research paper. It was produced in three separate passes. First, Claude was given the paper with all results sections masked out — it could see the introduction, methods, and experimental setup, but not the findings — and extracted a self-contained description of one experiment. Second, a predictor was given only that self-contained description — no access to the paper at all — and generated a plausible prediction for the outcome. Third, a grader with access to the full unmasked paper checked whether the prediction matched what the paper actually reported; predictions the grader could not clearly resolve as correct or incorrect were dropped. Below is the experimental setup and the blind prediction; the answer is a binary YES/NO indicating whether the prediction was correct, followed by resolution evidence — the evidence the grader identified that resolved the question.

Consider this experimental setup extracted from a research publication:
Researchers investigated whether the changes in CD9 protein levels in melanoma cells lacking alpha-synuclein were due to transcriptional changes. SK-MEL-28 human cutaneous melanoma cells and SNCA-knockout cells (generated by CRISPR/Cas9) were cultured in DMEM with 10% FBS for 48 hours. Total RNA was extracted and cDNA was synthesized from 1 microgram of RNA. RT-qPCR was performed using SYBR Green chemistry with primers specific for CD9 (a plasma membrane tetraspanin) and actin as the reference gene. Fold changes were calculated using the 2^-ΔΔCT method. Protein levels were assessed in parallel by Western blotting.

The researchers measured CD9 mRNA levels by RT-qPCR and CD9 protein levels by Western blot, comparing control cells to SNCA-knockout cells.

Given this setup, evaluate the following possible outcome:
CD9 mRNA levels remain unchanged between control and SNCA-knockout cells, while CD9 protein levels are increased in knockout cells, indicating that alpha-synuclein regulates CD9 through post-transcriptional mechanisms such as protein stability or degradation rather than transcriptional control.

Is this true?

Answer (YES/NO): NO